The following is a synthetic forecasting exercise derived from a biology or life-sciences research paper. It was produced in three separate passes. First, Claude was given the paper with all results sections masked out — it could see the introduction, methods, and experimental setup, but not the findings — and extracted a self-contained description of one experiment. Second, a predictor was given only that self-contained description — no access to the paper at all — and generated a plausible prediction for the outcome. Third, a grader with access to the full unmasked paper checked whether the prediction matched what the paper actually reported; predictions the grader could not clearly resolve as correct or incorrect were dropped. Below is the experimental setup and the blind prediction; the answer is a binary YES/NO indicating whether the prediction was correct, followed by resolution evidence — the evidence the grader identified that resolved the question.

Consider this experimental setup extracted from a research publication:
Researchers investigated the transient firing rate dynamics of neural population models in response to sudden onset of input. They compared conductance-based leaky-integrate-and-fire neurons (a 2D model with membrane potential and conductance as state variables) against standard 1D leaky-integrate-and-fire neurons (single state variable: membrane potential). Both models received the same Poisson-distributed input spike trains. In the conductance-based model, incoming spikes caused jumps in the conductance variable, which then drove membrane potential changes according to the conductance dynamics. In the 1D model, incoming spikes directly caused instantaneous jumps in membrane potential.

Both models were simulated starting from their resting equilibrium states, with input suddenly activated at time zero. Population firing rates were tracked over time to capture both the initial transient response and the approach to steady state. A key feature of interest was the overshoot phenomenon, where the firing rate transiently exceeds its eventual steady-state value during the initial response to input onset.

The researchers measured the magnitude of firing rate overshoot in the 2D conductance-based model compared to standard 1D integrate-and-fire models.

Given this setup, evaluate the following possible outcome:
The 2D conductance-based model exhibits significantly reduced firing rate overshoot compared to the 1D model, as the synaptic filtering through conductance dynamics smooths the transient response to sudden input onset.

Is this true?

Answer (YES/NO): YES